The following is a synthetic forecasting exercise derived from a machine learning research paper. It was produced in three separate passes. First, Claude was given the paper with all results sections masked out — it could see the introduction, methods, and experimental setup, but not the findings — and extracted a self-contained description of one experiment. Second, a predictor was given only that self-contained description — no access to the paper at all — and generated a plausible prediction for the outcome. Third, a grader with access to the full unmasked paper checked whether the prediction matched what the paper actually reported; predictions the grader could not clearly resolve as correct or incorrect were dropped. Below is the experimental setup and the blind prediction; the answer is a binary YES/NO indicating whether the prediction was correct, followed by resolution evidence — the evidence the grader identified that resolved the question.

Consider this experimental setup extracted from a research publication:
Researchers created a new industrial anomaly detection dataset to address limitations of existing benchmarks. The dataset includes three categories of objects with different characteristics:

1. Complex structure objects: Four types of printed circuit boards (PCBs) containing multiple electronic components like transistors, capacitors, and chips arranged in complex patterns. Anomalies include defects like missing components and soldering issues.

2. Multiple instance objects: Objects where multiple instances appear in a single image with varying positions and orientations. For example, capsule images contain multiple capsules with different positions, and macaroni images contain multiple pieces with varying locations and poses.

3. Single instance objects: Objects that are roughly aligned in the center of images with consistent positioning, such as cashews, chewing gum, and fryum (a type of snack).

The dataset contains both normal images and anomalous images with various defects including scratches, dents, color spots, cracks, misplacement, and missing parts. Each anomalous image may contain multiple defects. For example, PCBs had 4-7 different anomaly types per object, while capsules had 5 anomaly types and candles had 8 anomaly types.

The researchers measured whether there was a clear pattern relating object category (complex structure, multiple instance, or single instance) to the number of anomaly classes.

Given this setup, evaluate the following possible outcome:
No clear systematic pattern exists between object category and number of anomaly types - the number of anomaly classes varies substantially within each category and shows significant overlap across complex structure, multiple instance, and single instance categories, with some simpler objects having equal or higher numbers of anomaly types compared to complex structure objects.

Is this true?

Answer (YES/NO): YES